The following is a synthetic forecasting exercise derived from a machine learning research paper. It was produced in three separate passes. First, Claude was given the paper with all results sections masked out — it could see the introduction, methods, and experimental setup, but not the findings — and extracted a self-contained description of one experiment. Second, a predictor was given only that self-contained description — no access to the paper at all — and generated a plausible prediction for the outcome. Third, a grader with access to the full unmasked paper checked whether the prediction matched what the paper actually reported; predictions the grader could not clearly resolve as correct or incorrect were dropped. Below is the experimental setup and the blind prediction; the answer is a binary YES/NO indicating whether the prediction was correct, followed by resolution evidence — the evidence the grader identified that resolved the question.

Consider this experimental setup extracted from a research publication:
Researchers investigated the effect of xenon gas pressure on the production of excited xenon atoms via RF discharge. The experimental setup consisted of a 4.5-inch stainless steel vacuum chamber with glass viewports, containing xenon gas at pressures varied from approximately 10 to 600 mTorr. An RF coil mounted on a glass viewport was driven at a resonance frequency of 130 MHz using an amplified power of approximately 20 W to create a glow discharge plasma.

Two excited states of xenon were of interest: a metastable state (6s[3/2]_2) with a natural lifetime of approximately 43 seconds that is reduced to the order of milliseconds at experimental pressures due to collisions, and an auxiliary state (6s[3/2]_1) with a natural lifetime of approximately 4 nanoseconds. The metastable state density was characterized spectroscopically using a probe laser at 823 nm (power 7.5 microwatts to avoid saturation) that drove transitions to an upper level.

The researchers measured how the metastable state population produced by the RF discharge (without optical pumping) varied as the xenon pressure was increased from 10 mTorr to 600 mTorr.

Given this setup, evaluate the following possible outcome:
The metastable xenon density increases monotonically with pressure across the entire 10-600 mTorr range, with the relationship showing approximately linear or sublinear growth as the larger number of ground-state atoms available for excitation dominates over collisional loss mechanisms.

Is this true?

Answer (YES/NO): NO